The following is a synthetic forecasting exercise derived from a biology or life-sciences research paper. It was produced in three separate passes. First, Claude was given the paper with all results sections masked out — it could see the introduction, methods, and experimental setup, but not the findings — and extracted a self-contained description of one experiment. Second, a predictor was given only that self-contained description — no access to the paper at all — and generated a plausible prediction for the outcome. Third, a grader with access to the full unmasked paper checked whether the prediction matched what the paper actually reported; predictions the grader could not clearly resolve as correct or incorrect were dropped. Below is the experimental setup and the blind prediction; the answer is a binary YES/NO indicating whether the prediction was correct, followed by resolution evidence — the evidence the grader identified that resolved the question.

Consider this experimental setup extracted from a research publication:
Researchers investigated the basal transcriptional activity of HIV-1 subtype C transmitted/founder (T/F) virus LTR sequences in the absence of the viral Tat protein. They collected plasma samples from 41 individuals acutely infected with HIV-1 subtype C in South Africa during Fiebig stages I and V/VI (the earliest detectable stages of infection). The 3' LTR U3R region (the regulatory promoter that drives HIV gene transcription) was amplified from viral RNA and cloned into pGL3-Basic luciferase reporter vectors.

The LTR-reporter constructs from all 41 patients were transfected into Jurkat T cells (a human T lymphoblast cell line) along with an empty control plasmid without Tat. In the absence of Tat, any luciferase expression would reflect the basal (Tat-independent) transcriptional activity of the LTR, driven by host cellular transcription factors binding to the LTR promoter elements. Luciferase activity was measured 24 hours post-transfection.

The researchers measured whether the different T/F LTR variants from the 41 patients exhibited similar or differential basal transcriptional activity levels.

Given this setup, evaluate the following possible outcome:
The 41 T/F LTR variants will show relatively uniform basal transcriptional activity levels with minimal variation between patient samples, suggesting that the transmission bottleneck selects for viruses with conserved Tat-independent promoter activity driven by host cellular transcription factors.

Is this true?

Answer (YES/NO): NO